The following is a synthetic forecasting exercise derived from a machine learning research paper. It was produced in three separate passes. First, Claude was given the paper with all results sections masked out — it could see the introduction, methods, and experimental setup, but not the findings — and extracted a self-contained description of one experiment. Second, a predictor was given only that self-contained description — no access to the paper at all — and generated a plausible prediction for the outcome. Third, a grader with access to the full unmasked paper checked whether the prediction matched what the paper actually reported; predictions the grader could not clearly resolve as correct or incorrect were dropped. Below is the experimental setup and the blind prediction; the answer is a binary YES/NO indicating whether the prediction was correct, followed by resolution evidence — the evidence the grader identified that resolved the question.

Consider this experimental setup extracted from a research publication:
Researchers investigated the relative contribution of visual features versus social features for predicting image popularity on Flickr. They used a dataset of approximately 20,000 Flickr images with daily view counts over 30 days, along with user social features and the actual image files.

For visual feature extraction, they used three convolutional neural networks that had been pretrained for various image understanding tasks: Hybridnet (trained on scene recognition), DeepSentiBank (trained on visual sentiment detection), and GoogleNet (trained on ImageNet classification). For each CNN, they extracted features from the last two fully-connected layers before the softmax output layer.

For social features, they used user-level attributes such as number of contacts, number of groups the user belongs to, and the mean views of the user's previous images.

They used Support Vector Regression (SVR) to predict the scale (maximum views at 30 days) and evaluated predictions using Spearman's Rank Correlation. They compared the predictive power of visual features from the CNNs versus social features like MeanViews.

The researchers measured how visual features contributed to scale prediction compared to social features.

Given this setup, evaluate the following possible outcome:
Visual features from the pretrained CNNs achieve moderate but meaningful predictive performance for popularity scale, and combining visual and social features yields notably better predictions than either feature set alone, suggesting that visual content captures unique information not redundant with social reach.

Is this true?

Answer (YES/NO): NO